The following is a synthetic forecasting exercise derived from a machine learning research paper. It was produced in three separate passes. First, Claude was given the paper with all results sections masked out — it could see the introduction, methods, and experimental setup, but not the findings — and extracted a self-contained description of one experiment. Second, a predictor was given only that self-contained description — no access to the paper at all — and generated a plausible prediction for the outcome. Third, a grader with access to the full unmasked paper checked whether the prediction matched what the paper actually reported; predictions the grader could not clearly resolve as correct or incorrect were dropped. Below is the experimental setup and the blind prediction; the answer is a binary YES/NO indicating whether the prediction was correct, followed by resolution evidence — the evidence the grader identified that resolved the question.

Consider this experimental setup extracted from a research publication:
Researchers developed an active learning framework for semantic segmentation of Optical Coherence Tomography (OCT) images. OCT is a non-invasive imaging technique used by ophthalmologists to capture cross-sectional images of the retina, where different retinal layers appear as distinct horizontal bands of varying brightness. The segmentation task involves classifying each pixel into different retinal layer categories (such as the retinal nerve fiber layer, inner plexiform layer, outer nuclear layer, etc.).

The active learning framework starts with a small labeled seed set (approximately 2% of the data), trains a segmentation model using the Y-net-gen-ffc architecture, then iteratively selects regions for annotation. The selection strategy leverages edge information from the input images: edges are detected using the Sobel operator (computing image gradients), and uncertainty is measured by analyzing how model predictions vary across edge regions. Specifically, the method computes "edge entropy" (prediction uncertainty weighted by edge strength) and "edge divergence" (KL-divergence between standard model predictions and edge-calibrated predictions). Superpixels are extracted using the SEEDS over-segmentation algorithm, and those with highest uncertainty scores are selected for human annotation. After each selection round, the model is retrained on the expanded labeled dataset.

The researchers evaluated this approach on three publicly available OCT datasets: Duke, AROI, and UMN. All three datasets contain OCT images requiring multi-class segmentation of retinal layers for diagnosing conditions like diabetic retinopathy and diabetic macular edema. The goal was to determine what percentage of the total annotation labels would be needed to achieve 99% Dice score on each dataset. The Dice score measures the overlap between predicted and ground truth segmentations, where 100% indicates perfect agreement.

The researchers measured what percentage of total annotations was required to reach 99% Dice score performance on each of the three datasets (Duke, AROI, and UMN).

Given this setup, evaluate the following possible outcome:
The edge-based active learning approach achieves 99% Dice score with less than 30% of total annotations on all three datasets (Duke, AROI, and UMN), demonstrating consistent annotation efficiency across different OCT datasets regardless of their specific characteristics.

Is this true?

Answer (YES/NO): YES